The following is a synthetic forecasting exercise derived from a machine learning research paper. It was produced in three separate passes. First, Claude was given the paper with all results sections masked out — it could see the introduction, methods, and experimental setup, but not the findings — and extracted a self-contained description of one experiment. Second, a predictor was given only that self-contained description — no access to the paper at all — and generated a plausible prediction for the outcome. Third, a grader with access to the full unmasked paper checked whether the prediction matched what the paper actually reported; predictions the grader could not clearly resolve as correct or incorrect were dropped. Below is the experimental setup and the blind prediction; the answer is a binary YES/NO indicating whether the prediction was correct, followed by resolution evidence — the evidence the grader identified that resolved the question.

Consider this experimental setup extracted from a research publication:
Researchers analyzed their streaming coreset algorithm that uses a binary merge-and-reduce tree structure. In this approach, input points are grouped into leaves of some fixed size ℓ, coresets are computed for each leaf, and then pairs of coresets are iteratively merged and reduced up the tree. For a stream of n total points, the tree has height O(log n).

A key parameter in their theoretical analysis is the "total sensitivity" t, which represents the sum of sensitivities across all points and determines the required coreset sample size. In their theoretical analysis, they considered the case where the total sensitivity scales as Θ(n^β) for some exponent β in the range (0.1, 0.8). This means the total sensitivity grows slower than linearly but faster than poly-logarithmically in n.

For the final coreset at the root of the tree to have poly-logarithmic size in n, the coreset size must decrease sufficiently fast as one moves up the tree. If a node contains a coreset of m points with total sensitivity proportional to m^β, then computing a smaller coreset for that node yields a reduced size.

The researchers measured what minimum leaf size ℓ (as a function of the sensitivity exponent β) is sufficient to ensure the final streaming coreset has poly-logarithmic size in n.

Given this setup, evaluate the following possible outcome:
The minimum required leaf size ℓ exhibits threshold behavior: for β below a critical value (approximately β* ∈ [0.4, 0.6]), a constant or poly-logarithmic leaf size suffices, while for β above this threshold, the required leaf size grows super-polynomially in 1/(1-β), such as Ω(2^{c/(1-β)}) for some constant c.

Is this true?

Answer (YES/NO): NO